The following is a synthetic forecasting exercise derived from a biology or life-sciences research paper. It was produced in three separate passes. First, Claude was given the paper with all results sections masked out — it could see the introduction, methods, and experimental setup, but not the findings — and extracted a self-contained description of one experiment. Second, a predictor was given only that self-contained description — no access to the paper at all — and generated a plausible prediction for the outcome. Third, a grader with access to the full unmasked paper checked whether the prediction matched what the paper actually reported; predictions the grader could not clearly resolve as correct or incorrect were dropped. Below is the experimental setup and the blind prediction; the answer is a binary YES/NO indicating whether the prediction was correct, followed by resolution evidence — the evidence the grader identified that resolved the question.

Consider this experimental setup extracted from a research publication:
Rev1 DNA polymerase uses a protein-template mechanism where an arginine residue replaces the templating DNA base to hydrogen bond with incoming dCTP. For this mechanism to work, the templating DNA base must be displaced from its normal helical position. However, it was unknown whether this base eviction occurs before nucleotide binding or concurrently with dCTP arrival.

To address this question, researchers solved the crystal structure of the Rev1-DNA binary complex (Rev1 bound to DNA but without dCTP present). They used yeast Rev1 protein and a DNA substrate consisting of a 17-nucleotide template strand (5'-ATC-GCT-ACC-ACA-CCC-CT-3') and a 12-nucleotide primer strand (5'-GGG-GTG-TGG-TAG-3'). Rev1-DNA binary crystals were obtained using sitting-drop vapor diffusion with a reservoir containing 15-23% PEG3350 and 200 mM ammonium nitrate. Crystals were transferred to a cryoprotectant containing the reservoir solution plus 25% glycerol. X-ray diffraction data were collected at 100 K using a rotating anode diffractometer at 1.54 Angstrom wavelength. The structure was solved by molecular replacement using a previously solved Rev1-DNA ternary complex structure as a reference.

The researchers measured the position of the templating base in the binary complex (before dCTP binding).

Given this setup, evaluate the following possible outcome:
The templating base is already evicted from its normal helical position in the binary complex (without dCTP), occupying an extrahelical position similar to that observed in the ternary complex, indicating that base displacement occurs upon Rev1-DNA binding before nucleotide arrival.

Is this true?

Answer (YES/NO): YES